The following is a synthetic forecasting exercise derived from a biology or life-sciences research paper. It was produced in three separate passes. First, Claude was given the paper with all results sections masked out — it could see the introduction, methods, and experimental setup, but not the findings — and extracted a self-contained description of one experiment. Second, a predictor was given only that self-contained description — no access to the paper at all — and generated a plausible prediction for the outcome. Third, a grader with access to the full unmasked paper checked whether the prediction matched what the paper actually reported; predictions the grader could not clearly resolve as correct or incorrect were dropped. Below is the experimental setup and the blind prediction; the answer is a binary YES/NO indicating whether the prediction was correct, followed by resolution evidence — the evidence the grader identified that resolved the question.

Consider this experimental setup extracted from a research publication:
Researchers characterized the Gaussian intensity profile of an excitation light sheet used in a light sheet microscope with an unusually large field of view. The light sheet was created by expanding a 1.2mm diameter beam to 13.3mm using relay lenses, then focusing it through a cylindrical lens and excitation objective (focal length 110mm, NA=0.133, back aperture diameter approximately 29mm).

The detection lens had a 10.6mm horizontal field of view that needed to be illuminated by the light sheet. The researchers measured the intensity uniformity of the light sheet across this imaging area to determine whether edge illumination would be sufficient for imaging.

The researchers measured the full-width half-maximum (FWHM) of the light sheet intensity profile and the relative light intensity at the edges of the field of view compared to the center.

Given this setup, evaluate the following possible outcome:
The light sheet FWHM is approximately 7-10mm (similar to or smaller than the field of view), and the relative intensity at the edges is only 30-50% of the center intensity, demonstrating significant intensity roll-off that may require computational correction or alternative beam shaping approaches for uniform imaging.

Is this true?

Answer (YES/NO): NO